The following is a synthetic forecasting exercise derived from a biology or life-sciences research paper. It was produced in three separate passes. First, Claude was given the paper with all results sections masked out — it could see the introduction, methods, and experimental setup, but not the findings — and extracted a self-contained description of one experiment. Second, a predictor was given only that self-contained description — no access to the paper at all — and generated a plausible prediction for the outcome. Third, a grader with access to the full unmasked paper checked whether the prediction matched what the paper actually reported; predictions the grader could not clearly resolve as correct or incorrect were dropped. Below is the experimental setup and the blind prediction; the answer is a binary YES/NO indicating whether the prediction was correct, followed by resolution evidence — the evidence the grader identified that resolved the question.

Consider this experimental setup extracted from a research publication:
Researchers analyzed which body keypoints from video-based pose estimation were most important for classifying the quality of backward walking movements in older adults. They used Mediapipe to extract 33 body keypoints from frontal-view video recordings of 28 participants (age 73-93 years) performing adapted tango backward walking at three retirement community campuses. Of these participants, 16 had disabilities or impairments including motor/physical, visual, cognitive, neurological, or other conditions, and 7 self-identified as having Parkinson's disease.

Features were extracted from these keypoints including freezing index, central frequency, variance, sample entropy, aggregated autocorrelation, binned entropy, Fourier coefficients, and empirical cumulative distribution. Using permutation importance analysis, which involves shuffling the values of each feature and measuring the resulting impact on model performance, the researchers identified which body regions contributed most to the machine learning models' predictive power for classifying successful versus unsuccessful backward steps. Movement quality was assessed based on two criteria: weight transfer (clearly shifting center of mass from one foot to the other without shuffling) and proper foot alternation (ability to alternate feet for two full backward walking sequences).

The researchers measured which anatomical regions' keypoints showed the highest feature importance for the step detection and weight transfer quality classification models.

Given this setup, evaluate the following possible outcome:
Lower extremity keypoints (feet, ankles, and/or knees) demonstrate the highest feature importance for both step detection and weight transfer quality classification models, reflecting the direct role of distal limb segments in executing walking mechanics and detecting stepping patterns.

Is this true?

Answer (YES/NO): NO